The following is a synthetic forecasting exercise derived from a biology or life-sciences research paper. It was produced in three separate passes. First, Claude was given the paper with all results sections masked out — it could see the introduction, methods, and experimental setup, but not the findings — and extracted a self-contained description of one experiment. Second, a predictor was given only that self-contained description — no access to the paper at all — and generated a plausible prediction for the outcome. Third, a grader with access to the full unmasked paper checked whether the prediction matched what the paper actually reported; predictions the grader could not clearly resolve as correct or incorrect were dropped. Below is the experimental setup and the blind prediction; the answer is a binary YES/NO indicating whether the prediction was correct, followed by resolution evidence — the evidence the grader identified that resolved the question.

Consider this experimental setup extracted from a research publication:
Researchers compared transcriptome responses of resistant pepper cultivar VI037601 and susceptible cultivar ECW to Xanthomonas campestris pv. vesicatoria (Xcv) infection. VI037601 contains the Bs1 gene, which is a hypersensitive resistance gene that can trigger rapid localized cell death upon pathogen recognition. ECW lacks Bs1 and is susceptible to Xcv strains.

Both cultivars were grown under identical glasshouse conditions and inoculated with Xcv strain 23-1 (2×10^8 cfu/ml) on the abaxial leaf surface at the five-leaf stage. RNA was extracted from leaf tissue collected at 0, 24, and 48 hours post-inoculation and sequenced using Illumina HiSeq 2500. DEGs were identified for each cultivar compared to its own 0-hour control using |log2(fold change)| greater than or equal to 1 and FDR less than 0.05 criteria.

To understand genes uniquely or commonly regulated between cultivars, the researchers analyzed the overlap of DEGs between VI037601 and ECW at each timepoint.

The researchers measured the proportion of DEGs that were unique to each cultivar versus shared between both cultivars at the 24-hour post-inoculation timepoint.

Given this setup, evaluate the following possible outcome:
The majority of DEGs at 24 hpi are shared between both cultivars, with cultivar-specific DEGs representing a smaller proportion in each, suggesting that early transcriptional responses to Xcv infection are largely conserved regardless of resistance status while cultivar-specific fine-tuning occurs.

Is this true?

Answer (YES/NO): YES